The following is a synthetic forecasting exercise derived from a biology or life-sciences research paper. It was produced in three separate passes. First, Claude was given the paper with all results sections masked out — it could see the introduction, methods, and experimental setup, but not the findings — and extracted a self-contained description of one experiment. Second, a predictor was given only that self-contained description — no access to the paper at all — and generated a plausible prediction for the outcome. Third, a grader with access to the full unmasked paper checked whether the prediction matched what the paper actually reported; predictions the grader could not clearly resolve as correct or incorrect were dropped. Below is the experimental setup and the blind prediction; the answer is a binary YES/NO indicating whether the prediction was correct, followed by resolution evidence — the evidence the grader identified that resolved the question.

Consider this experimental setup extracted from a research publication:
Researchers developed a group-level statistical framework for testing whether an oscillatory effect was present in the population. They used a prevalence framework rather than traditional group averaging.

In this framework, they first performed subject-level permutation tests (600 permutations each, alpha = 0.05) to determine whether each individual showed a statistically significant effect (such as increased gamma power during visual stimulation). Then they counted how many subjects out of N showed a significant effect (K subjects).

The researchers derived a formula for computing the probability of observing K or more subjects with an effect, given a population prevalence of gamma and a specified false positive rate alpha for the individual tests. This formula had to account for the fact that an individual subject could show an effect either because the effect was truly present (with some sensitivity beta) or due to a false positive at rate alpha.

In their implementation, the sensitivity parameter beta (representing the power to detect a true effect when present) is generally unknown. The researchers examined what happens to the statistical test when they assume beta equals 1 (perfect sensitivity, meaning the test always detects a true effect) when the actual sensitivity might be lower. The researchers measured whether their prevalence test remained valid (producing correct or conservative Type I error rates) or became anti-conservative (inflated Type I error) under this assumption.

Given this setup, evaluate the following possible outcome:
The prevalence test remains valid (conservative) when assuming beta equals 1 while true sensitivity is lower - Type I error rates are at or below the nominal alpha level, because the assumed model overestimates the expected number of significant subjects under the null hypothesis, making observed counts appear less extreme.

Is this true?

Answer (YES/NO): YES